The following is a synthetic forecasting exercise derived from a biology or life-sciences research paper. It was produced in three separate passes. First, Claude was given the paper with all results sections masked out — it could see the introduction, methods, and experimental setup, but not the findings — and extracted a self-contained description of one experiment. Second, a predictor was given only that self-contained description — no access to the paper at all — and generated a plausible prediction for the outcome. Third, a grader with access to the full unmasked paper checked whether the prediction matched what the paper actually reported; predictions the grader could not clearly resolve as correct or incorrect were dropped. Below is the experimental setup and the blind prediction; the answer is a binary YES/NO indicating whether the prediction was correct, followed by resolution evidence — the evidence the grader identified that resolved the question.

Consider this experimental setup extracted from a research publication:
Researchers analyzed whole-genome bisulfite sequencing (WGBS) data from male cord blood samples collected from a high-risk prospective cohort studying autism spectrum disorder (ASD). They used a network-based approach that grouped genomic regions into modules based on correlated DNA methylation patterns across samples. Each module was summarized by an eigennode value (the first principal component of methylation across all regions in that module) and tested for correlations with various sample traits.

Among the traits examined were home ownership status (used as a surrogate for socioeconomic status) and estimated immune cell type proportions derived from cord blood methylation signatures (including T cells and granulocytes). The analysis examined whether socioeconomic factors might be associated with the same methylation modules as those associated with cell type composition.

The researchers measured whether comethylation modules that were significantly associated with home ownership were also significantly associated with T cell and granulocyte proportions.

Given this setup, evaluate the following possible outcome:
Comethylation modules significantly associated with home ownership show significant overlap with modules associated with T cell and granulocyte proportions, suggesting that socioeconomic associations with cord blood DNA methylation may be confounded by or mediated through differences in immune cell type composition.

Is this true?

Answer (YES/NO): YES